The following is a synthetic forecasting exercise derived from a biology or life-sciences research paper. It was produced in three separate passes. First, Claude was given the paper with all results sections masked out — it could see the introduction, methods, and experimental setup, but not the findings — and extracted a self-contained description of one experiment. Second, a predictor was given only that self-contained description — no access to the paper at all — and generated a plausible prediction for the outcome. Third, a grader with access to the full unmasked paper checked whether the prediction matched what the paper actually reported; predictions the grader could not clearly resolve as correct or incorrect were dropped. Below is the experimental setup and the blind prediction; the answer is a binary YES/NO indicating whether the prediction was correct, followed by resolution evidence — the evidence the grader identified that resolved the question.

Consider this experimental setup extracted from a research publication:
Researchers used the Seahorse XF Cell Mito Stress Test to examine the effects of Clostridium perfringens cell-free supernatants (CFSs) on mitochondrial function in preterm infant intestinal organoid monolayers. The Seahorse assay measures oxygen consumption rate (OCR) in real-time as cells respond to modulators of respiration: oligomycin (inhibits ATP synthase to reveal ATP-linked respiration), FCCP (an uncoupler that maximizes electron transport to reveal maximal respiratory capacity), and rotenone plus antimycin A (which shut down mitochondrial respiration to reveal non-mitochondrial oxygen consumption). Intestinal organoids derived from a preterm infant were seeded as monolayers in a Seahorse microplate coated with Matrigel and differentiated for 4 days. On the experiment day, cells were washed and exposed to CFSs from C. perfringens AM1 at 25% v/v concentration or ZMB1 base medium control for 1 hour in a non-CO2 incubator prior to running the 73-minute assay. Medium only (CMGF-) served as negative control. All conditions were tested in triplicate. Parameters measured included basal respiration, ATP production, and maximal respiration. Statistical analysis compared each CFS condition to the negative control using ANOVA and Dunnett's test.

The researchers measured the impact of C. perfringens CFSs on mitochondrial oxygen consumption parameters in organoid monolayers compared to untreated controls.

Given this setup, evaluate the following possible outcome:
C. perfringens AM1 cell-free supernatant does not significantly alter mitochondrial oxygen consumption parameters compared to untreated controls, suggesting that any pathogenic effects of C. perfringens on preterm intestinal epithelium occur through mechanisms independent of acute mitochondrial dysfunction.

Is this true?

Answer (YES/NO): NO